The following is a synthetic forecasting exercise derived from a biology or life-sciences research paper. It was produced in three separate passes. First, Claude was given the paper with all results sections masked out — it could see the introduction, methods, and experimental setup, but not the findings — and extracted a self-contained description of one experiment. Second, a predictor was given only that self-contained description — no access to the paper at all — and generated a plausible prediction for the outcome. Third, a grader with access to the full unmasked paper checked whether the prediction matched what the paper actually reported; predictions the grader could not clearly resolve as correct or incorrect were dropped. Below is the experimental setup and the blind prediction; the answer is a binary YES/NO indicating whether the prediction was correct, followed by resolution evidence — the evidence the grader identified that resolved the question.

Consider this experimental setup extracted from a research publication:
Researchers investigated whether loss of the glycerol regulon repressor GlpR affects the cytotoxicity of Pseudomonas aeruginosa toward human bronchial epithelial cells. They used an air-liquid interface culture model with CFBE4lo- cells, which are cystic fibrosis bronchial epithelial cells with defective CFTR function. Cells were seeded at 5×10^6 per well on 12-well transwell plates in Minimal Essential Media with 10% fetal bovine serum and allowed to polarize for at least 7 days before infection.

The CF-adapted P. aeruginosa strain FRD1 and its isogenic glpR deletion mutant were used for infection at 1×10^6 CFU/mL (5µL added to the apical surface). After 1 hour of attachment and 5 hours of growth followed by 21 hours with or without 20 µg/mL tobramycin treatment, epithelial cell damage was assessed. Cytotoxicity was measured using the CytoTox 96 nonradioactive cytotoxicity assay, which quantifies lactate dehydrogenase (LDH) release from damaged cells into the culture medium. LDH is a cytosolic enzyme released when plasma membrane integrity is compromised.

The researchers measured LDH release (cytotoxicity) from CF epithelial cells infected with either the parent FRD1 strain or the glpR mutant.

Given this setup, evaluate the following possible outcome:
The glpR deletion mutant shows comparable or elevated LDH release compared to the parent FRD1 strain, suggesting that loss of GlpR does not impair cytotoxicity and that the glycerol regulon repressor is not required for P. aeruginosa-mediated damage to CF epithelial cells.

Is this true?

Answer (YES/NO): YES